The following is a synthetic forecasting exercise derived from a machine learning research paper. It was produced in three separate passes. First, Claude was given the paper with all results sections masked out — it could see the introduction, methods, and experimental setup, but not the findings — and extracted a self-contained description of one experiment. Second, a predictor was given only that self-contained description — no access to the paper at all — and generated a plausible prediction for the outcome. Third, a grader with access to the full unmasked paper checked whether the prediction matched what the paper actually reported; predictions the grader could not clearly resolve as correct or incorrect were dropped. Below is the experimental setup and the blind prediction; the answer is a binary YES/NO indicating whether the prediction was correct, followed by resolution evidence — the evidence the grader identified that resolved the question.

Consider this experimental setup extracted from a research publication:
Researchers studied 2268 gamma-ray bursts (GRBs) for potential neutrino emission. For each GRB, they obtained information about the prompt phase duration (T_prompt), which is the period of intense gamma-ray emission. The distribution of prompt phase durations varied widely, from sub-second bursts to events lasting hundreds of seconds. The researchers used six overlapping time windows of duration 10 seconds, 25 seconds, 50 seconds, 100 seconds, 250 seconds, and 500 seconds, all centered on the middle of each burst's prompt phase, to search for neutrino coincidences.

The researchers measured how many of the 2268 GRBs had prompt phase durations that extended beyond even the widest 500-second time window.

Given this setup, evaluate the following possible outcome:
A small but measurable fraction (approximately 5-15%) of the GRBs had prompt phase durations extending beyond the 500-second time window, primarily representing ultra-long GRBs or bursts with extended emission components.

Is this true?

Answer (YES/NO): NO